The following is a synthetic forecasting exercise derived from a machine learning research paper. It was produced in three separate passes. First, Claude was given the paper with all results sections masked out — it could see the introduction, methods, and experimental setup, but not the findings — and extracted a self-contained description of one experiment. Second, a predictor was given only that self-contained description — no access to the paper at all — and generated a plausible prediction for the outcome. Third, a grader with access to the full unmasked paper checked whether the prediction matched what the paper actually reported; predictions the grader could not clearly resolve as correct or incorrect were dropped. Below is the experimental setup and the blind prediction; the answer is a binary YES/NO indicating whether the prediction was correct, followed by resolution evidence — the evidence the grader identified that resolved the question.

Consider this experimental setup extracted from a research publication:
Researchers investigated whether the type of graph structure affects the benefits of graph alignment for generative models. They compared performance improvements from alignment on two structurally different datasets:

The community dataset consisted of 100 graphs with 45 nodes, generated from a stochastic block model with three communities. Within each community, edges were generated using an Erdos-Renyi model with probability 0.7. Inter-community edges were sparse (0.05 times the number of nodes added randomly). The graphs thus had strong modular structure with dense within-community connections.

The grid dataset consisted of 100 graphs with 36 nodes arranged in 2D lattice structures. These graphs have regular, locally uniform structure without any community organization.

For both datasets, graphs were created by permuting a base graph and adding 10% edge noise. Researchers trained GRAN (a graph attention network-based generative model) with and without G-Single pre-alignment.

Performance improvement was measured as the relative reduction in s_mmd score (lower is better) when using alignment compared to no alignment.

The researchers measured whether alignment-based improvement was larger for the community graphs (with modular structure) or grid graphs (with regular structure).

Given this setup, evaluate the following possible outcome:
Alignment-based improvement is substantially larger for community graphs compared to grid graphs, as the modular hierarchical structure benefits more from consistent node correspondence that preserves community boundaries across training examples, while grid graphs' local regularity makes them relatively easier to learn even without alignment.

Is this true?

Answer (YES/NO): NO